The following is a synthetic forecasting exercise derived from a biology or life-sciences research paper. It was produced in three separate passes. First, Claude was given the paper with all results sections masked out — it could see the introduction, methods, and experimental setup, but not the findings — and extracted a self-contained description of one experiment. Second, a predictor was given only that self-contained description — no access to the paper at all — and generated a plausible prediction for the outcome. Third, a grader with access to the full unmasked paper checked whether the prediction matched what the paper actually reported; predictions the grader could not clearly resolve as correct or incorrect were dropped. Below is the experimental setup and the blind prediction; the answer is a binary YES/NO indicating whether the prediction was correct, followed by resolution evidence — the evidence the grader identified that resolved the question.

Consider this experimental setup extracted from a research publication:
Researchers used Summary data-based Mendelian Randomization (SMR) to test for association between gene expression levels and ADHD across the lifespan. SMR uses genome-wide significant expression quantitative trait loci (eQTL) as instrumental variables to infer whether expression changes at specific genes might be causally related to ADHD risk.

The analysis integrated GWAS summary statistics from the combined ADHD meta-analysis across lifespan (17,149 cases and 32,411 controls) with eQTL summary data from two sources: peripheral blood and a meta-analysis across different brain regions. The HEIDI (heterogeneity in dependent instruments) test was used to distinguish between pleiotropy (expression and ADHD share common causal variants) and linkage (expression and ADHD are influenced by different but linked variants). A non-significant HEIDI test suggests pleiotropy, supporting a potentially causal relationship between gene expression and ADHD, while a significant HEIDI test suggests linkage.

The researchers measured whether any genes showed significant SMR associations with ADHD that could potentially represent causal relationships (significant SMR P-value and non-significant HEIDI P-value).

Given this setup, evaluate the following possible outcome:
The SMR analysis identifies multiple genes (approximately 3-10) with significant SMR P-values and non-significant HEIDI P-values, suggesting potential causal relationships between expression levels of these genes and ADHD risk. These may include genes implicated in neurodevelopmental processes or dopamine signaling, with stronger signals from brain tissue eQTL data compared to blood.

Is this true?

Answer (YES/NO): NO